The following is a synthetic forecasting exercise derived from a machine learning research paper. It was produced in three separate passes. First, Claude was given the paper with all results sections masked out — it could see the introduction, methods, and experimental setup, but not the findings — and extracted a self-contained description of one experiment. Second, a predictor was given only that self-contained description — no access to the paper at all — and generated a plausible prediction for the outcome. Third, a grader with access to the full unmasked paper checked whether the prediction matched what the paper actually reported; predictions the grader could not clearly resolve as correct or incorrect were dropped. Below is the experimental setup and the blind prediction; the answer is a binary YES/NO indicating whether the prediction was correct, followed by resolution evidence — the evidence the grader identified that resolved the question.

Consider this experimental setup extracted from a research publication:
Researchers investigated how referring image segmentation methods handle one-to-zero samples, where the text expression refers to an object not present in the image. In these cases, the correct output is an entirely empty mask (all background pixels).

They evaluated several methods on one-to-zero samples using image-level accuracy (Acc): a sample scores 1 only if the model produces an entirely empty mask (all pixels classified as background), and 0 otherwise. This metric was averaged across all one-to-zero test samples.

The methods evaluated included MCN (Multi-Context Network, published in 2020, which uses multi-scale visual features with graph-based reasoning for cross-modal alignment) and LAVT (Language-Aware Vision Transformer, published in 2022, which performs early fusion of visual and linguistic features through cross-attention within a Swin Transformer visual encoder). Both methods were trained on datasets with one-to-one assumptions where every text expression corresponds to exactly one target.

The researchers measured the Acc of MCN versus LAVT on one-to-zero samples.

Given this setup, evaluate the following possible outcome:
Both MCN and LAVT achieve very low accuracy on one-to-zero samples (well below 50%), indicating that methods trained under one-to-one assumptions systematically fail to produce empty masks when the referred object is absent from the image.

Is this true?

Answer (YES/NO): NO